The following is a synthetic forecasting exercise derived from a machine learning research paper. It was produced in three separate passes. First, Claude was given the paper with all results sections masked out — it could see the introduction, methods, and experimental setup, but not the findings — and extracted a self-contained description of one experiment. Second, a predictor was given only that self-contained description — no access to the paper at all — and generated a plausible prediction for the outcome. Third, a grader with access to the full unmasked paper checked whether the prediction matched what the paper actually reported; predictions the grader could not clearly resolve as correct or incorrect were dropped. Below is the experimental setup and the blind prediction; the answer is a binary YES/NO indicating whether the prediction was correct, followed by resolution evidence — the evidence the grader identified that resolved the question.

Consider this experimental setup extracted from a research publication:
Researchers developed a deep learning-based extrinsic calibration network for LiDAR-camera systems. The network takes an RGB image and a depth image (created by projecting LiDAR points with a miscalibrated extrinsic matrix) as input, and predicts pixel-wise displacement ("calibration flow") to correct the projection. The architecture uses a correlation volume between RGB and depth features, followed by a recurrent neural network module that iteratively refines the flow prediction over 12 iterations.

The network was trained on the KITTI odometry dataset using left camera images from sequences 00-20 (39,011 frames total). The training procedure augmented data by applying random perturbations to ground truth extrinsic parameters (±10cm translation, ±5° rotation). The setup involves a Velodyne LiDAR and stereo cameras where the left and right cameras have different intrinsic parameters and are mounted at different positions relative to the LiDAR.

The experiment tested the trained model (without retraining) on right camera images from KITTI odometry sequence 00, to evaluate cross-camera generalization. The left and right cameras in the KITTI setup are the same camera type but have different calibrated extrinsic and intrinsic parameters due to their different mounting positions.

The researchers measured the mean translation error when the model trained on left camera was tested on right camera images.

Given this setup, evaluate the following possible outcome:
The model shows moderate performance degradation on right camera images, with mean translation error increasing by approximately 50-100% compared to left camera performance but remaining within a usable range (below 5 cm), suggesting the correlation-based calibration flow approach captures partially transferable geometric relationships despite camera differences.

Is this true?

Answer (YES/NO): YES